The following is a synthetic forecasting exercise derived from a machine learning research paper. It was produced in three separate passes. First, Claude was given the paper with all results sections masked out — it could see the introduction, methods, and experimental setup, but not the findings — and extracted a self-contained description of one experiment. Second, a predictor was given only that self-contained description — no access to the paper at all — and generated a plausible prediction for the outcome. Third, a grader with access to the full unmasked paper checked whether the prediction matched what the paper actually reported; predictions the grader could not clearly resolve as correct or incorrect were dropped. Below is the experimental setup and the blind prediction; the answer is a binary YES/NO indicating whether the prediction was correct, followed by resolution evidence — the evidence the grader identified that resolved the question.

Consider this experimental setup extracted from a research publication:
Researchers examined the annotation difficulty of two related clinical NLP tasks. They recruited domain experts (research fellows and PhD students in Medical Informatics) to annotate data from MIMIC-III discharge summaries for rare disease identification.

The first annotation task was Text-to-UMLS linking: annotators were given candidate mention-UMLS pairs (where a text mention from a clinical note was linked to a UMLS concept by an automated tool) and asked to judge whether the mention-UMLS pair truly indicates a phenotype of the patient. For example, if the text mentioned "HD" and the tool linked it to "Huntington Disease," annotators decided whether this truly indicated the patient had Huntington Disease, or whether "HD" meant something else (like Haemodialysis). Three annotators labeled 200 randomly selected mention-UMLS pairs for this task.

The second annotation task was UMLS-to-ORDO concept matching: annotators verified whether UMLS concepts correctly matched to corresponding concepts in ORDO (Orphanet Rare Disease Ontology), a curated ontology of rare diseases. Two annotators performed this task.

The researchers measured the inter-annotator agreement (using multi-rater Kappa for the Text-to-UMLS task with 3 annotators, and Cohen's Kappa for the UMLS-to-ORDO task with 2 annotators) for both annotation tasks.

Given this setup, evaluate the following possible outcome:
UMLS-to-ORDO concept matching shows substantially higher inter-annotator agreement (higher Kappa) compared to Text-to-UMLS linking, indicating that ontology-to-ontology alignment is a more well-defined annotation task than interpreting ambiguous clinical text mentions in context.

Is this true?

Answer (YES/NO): NO